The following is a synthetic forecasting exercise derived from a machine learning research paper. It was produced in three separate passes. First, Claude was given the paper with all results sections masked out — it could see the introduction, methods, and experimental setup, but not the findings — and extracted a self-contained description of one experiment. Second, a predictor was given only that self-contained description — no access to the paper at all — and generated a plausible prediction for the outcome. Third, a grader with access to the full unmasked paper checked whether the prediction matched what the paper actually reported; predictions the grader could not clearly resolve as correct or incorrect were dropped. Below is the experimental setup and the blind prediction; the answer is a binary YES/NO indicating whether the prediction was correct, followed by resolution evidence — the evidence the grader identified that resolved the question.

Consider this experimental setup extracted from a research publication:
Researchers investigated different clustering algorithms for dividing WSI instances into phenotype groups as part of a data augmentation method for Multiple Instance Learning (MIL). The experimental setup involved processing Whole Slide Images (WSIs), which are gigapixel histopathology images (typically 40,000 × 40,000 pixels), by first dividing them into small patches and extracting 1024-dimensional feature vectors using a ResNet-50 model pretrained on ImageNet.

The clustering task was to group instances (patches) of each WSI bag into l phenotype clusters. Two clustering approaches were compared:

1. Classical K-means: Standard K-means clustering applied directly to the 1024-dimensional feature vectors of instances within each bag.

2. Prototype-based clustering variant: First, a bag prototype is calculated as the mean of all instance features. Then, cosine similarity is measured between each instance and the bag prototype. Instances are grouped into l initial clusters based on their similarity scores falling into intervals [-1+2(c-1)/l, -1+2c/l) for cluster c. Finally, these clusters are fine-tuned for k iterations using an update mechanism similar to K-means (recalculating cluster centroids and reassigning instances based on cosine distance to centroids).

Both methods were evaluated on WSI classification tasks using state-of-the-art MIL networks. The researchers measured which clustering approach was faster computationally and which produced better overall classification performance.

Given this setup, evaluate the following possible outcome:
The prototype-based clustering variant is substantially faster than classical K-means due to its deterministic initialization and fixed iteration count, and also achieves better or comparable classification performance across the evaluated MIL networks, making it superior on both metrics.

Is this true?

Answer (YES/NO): YES